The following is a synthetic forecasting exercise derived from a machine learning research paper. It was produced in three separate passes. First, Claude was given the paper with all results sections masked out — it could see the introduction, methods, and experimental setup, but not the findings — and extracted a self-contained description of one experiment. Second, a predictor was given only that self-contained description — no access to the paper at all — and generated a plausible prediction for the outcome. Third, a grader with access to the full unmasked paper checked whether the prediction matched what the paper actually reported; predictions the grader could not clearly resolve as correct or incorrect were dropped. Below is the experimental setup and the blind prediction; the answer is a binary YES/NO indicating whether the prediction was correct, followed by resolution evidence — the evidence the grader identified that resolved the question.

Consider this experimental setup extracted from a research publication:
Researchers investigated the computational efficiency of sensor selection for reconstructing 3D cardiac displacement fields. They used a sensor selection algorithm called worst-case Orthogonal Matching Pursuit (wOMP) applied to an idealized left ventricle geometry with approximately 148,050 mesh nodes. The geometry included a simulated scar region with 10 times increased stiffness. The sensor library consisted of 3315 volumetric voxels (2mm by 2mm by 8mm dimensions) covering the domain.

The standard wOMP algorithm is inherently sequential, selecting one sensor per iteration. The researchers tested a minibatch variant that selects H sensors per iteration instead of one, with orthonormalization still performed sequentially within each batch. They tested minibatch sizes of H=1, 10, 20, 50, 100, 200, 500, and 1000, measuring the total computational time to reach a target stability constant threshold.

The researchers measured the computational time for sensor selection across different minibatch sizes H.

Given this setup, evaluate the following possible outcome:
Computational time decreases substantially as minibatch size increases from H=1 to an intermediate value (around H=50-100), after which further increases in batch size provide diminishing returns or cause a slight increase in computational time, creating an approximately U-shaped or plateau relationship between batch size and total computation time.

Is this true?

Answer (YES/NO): YES